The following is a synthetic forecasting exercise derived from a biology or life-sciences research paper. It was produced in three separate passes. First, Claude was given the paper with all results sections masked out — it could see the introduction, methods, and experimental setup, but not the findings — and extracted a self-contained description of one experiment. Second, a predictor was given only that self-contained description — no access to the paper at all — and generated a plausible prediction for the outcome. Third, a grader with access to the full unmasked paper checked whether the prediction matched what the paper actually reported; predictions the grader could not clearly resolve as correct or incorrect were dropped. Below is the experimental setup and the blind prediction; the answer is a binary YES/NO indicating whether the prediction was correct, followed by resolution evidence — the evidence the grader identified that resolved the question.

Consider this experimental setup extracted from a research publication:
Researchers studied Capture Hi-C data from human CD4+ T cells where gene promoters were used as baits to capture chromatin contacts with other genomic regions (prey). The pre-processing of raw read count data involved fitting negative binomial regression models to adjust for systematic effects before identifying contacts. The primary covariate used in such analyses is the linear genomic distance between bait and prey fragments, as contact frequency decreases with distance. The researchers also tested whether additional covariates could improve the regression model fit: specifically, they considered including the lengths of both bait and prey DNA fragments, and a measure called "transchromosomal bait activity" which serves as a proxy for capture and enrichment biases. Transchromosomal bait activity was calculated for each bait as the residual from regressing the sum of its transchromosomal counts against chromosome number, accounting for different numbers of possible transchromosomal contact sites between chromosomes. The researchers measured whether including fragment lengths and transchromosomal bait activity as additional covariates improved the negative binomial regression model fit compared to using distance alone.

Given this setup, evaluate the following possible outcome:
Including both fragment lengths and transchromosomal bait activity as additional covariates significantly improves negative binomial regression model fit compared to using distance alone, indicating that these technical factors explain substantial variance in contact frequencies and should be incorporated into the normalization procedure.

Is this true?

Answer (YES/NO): NO